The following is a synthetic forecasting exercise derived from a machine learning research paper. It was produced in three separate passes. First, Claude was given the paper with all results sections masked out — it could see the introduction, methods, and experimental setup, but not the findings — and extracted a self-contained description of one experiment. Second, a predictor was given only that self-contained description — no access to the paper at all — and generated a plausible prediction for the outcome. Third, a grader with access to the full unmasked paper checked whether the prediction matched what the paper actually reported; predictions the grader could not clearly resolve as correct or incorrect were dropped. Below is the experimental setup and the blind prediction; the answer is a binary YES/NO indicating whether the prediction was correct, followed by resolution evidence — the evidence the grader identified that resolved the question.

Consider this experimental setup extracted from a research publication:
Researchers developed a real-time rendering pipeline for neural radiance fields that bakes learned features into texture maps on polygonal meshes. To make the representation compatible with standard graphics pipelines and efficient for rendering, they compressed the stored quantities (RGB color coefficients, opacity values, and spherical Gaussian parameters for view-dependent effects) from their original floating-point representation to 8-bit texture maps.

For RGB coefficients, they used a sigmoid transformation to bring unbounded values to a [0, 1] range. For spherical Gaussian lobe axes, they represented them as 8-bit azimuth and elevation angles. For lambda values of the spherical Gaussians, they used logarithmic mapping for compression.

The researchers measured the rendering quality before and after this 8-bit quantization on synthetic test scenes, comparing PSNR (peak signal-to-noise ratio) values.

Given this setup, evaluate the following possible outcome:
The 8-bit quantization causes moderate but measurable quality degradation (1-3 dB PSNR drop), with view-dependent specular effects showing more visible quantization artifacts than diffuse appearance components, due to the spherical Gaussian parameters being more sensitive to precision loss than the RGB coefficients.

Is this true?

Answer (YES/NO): NO